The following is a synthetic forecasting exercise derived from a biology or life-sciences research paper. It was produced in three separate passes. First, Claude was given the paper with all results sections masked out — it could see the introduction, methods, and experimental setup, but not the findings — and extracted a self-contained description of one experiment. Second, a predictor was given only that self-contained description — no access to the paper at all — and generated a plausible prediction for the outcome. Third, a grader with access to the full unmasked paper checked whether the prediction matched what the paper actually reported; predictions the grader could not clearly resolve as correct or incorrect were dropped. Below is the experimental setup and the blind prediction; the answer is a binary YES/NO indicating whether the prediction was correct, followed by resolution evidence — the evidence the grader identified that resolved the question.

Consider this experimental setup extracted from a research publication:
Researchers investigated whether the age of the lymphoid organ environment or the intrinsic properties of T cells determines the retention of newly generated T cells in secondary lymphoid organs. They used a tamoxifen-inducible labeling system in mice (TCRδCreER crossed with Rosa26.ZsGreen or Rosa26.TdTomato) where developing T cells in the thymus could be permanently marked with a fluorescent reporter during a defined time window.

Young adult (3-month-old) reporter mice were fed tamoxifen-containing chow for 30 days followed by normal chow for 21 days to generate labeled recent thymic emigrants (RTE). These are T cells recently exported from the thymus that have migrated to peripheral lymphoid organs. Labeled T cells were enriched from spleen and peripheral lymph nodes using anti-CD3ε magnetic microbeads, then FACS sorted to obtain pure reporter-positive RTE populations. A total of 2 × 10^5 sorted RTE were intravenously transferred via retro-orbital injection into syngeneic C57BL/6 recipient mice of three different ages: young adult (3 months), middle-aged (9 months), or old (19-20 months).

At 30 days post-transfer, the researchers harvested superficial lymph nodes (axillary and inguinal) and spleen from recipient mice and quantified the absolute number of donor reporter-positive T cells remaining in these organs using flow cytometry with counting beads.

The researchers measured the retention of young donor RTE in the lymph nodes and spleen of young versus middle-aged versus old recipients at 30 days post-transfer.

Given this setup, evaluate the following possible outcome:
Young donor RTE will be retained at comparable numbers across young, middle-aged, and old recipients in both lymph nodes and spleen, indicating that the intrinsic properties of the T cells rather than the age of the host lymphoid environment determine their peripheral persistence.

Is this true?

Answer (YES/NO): NO